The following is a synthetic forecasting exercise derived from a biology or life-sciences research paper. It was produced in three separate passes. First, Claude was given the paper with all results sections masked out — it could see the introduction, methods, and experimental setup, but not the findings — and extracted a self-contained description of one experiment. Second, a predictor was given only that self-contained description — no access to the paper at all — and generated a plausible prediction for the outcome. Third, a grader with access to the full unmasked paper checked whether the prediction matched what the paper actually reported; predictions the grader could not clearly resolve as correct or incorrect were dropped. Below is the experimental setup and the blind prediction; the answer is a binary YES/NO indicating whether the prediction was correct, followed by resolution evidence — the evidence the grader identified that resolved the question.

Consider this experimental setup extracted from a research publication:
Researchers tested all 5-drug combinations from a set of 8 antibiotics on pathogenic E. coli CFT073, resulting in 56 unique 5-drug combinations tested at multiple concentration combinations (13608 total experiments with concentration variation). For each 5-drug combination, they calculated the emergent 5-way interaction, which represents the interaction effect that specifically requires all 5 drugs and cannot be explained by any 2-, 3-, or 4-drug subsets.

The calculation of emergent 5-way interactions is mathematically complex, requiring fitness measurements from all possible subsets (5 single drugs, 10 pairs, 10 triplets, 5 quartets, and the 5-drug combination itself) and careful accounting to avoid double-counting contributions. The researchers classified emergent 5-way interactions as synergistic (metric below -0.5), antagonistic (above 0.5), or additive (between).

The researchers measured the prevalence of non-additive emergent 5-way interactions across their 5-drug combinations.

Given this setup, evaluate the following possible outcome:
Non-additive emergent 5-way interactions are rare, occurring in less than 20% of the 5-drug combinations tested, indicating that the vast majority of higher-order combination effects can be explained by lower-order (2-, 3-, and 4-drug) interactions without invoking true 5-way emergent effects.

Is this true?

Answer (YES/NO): NO